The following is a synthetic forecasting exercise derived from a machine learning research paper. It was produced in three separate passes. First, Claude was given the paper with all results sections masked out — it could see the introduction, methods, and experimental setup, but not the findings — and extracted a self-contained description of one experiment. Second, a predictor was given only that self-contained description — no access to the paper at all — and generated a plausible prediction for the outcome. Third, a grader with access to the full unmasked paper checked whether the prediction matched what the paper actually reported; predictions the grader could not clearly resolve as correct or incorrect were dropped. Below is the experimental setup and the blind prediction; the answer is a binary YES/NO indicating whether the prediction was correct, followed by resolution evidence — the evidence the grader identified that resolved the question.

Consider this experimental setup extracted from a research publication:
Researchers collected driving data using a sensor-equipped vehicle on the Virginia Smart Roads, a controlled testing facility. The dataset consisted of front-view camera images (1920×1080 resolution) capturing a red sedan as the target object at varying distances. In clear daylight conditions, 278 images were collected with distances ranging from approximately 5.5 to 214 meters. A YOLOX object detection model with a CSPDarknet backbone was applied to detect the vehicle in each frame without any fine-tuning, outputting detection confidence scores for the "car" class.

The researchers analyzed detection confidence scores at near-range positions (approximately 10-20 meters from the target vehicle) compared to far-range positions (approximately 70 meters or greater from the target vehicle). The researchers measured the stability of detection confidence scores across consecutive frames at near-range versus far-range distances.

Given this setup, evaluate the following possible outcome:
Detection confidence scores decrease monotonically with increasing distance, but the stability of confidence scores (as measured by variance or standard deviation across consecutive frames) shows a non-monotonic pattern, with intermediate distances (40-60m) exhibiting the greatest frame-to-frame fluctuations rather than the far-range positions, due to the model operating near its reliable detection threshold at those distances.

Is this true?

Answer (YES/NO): NO